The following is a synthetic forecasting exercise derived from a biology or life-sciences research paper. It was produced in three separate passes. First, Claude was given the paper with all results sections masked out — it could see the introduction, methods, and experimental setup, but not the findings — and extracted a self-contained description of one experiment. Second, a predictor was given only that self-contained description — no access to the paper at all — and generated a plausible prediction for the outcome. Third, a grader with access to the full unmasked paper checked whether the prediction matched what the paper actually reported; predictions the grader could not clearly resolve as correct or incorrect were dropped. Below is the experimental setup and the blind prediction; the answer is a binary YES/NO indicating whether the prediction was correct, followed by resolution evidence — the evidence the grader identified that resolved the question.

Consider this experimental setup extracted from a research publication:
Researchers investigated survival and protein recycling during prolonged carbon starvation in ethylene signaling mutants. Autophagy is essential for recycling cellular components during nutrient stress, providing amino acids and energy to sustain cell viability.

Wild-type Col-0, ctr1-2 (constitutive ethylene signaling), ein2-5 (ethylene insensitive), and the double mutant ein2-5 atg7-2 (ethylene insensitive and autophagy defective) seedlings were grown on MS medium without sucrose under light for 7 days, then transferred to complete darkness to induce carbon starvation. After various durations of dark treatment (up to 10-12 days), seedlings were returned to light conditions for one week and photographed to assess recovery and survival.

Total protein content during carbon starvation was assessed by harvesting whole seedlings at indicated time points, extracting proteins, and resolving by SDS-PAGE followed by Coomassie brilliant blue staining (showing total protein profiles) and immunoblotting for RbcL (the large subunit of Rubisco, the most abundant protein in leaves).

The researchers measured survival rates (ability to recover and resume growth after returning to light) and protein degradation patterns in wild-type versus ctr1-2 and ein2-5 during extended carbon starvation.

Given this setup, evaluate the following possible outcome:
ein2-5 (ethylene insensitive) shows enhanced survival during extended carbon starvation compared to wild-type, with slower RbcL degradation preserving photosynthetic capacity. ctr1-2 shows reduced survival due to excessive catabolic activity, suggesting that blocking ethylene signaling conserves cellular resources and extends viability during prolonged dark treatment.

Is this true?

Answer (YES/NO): NO